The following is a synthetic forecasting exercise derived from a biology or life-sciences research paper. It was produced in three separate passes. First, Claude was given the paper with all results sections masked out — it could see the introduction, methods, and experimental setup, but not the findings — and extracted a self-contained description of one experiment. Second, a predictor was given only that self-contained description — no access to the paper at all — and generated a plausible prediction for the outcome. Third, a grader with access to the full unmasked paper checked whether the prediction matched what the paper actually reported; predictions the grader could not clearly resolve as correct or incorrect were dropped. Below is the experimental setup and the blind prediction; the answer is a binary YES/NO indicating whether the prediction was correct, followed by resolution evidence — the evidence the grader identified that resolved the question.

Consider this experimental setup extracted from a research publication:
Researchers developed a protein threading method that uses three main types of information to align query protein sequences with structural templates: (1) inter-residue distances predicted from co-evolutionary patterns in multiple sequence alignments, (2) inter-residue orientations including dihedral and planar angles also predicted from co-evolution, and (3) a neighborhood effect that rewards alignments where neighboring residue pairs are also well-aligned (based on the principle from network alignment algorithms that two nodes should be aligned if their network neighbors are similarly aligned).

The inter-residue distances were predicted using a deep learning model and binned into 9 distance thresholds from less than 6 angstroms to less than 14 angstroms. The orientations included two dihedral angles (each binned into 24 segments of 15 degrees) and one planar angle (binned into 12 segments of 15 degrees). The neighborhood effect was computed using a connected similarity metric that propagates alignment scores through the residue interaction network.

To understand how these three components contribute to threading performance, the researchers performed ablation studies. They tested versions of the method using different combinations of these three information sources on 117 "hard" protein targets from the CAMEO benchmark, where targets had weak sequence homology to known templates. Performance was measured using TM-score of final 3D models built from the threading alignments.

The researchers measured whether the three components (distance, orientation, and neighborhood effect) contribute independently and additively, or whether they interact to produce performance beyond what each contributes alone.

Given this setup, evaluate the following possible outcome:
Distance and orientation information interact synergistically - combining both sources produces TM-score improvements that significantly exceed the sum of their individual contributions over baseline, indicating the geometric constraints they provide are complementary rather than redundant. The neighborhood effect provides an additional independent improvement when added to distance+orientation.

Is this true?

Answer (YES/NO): NO